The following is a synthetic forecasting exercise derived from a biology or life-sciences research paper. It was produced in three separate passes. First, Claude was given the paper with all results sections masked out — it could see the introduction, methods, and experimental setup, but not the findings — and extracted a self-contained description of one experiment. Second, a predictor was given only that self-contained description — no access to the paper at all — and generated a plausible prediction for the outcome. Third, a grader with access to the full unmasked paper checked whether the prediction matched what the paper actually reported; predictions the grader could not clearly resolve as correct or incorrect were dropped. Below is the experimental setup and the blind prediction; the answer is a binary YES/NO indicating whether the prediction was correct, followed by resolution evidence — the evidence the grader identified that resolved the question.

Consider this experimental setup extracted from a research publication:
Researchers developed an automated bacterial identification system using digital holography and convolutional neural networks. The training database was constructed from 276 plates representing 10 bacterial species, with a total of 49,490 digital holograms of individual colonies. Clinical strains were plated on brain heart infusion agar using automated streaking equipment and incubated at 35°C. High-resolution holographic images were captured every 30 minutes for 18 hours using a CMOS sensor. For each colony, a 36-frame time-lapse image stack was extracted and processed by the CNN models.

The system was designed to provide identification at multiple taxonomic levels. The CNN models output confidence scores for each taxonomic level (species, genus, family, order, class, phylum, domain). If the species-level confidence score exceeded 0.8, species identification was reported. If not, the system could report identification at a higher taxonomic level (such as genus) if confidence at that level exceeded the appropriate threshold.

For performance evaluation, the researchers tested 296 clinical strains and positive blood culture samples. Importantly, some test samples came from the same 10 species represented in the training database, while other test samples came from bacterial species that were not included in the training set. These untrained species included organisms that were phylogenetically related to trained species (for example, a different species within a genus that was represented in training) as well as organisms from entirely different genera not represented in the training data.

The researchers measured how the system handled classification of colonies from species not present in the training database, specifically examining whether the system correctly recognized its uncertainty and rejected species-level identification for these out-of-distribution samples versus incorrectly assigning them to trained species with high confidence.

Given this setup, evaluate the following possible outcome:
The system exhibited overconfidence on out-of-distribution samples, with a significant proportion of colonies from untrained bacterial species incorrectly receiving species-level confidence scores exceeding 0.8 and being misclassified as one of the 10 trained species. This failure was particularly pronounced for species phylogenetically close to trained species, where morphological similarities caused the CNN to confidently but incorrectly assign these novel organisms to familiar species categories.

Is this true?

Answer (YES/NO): NO